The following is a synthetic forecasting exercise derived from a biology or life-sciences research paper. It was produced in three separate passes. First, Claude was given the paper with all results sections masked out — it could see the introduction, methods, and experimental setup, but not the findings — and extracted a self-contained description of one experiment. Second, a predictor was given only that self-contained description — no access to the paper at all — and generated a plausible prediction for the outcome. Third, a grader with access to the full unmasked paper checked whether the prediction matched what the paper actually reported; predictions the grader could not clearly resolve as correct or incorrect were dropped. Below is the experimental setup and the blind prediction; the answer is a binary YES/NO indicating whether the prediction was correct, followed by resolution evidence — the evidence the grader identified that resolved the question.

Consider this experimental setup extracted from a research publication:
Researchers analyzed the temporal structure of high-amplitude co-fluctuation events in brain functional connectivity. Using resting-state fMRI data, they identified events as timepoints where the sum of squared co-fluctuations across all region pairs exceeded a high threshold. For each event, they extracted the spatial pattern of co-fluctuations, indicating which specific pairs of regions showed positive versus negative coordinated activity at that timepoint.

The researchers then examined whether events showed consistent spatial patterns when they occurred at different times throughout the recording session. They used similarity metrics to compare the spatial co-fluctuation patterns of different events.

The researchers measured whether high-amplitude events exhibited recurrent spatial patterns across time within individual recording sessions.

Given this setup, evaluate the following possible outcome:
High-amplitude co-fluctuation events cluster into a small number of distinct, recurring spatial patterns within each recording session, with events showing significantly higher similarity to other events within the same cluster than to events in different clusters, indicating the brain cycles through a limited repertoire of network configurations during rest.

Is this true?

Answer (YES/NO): YES